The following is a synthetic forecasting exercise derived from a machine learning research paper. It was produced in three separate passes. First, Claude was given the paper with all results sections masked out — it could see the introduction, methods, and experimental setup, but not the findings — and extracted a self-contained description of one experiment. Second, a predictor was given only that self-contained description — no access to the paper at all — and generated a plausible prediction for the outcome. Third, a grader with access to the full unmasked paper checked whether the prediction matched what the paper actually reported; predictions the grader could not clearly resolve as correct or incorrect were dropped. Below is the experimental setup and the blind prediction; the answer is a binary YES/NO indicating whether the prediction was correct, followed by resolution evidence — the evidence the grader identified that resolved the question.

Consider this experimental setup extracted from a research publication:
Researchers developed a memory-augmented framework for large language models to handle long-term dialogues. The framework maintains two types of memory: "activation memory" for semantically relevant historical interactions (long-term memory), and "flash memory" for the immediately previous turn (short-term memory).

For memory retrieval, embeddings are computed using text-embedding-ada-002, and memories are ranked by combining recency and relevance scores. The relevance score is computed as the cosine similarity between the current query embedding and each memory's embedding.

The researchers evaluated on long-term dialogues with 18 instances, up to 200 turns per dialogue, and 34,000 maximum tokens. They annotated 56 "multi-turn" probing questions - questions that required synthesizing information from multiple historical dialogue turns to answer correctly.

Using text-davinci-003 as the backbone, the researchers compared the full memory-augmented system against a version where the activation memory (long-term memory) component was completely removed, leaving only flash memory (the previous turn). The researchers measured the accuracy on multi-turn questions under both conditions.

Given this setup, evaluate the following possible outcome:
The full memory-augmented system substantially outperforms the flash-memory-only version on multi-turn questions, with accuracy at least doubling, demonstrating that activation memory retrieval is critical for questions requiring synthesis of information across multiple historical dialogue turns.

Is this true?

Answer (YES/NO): YES